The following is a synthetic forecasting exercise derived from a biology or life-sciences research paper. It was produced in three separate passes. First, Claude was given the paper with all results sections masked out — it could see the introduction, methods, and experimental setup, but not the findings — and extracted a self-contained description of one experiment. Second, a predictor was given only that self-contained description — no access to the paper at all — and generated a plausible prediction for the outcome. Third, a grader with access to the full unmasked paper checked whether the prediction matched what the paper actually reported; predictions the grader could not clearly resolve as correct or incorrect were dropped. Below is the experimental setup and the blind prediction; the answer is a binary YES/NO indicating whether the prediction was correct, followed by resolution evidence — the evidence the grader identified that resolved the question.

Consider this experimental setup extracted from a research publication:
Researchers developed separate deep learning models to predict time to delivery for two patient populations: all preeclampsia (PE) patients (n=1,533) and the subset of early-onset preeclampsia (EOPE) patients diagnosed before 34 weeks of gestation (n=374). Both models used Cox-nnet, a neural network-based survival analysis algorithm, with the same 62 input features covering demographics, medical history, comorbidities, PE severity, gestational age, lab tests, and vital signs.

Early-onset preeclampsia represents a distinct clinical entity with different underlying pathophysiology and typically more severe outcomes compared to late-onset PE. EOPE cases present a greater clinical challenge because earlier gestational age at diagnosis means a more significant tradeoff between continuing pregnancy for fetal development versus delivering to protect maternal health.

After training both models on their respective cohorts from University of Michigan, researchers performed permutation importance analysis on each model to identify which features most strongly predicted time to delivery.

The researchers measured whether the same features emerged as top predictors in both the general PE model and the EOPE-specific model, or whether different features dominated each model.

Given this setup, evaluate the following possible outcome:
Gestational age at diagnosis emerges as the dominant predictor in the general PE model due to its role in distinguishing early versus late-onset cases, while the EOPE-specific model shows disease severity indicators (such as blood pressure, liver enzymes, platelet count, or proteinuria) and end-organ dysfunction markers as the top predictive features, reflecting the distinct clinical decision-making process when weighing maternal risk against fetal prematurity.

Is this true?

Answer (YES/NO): NO